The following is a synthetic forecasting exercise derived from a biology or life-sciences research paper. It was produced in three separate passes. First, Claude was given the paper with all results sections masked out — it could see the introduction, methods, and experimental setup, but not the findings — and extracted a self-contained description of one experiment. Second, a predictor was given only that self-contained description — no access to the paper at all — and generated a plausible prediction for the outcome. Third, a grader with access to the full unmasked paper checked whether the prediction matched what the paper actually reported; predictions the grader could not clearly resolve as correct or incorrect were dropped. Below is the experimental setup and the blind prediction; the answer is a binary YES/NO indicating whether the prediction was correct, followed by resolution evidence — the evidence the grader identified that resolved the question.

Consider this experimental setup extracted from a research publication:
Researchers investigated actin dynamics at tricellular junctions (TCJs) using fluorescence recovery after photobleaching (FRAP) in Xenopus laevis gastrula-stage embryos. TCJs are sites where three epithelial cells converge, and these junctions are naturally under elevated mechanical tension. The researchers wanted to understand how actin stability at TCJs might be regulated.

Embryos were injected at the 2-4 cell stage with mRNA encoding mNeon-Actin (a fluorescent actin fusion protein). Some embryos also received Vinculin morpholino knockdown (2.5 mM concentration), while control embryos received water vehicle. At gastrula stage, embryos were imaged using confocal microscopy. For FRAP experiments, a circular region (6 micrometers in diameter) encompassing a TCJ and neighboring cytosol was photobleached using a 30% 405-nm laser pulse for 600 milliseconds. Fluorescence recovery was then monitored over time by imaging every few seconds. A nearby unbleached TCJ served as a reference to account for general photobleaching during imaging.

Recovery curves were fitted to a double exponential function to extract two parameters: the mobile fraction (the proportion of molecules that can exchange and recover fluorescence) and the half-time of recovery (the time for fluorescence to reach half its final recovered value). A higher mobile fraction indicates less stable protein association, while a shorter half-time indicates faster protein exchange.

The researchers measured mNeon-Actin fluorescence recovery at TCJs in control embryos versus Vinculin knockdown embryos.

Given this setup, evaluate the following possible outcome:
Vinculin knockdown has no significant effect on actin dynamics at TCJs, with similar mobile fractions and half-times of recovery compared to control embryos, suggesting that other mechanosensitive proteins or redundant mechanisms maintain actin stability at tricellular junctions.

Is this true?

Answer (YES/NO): NO